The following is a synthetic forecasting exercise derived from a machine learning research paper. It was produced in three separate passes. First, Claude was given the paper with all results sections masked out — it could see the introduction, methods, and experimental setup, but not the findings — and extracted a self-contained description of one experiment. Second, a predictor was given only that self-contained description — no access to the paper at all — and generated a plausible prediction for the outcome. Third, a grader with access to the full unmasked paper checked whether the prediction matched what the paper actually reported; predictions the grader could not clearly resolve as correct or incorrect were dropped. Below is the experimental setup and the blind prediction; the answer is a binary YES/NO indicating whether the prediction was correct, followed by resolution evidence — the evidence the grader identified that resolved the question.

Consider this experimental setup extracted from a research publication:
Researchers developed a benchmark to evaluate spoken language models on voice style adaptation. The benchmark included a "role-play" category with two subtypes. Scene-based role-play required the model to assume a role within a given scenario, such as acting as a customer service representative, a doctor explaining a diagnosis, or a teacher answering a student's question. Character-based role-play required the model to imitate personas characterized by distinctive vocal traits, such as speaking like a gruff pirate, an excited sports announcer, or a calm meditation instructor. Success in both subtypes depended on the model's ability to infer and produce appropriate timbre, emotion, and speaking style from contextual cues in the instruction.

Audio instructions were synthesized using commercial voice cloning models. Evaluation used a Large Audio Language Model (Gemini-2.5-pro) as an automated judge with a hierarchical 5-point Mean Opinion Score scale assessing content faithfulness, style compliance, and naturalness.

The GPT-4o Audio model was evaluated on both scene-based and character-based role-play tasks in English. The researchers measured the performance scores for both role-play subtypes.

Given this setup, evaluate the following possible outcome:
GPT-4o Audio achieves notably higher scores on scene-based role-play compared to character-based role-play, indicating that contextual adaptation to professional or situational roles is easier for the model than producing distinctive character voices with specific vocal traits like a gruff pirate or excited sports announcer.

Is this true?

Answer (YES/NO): NO